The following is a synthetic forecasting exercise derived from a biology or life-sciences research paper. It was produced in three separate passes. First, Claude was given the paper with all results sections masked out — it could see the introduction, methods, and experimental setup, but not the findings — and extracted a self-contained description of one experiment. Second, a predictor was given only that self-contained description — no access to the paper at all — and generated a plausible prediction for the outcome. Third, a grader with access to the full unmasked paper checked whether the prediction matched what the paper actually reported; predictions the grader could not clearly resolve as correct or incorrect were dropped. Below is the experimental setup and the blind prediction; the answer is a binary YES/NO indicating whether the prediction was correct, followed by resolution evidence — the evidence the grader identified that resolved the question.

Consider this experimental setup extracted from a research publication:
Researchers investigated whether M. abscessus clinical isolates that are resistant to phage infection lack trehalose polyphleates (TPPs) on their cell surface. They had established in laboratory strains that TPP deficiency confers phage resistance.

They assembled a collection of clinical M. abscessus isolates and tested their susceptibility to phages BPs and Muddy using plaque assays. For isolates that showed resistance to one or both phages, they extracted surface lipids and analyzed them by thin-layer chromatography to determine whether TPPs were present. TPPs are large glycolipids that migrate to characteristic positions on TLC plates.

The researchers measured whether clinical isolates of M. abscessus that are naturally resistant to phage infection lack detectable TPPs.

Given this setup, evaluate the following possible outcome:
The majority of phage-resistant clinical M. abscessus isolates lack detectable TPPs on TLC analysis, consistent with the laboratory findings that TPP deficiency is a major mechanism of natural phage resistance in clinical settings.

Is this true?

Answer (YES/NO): NO